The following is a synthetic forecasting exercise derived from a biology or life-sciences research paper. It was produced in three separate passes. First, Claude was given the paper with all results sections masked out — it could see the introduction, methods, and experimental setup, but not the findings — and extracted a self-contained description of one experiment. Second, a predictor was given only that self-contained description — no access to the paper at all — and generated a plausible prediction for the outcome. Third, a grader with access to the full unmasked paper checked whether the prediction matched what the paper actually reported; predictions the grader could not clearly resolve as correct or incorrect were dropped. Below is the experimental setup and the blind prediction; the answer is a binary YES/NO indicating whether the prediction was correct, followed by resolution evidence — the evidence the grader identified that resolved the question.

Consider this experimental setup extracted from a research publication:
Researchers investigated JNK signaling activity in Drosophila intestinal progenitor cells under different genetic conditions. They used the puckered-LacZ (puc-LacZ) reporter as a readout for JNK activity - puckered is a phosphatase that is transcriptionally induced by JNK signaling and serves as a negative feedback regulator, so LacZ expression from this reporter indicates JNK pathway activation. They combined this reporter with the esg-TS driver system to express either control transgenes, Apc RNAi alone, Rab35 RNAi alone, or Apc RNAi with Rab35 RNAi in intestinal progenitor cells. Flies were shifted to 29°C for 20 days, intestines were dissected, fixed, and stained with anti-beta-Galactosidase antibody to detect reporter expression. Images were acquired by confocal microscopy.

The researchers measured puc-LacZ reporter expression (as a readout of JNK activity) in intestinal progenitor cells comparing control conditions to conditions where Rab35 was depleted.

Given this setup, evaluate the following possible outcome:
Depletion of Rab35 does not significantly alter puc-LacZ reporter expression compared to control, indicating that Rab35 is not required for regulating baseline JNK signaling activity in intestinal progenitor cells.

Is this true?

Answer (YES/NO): NO